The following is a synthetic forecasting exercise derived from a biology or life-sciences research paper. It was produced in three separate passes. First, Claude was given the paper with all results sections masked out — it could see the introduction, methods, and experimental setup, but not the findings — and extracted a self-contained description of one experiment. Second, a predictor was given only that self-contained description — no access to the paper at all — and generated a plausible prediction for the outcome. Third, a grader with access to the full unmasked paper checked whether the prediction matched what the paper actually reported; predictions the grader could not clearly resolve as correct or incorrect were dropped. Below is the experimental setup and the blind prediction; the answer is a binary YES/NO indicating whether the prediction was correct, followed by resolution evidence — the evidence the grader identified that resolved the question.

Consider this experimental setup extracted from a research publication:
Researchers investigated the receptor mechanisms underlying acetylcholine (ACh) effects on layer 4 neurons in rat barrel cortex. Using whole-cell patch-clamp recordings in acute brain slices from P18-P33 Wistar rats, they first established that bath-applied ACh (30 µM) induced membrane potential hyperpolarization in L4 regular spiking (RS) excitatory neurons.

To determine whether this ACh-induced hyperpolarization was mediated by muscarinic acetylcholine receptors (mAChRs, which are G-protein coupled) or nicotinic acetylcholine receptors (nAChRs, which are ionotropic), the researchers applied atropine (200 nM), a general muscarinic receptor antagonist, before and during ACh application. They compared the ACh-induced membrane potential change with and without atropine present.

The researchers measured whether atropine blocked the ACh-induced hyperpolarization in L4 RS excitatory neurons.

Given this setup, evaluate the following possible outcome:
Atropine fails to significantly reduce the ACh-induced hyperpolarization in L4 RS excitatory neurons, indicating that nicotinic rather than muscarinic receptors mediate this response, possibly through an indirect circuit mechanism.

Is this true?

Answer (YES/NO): NO